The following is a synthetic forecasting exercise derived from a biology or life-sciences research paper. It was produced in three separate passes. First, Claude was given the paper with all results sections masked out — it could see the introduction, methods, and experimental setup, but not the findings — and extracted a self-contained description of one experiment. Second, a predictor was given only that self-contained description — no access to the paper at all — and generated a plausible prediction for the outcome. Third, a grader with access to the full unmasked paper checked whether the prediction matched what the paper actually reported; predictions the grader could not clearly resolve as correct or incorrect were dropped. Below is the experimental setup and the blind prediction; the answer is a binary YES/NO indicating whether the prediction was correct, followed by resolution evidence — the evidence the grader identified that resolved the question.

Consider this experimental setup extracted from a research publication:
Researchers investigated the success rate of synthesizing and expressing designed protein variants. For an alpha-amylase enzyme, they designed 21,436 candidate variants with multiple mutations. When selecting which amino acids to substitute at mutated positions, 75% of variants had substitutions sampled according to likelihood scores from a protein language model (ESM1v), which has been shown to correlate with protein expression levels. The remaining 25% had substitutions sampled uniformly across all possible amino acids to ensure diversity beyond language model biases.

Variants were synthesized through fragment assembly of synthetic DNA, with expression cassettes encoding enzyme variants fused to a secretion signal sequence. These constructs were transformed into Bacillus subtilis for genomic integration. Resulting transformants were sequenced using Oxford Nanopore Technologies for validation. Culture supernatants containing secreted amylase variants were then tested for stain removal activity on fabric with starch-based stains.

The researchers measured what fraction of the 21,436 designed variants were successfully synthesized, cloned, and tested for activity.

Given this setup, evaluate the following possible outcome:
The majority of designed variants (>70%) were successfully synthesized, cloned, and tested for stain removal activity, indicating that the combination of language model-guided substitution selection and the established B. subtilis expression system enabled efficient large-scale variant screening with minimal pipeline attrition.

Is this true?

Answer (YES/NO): NO